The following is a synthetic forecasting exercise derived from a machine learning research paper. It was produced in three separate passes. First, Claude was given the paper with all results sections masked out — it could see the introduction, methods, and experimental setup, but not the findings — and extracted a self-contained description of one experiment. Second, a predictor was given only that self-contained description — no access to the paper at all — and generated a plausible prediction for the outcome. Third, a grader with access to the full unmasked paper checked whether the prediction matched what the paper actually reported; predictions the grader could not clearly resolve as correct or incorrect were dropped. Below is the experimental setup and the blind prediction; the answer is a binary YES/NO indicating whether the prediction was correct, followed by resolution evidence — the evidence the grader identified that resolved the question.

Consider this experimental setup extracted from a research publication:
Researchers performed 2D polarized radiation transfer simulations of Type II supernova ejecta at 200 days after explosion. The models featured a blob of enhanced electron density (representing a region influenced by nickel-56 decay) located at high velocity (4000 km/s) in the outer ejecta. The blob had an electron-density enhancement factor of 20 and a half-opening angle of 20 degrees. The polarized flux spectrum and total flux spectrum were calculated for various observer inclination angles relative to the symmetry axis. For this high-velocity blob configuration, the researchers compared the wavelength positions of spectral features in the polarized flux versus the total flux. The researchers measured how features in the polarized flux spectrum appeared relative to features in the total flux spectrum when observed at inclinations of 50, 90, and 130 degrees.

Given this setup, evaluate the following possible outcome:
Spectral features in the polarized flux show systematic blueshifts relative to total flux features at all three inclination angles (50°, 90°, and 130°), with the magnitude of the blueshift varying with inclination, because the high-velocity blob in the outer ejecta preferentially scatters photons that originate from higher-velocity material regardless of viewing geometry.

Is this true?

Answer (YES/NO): NO